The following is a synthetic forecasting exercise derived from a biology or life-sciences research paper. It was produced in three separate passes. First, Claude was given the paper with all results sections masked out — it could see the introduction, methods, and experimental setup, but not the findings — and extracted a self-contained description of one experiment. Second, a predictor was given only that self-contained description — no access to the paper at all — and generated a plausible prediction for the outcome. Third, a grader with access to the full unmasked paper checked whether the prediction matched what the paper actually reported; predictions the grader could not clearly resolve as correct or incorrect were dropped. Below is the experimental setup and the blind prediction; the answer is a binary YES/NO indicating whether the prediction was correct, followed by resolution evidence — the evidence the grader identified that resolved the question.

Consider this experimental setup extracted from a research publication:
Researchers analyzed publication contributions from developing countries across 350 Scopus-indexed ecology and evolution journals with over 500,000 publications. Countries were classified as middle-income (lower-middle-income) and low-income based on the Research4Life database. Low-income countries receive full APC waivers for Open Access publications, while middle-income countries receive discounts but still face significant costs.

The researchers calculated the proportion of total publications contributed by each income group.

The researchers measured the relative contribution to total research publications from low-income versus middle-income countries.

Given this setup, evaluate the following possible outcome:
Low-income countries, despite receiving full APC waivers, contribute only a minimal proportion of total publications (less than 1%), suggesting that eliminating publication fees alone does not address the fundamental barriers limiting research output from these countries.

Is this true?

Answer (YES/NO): YES